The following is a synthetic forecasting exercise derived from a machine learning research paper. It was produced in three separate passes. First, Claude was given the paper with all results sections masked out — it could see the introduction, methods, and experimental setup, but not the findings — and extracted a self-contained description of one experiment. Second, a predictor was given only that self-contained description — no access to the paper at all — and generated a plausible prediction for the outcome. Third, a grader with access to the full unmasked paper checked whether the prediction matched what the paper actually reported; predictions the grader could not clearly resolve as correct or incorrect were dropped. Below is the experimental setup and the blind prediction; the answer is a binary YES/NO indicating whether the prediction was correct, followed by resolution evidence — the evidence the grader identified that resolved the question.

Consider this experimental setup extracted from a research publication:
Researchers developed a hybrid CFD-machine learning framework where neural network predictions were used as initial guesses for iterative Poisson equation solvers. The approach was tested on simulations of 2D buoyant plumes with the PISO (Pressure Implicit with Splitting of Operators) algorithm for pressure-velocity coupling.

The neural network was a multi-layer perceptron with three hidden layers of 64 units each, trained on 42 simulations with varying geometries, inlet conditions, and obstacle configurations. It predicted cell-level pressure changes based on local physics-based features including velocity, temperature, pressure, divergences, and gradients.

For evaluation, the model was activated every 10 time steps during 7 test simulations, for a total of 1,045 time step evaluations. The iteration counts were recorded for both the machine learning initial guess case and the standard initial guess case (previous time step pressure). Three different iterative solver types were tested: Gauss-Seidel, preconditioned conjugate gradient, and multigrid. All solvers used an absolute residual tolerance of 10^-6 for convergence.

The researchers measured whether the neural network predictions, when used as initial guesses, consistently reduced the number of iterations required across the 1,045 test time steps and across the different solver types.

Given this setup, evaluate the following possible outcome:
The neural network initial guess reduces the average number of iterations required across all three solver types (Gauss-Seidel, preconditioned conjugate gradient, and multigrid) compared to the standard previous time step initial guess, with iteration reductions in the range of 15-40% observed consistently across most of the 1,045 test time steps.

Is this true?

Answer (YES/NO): NO